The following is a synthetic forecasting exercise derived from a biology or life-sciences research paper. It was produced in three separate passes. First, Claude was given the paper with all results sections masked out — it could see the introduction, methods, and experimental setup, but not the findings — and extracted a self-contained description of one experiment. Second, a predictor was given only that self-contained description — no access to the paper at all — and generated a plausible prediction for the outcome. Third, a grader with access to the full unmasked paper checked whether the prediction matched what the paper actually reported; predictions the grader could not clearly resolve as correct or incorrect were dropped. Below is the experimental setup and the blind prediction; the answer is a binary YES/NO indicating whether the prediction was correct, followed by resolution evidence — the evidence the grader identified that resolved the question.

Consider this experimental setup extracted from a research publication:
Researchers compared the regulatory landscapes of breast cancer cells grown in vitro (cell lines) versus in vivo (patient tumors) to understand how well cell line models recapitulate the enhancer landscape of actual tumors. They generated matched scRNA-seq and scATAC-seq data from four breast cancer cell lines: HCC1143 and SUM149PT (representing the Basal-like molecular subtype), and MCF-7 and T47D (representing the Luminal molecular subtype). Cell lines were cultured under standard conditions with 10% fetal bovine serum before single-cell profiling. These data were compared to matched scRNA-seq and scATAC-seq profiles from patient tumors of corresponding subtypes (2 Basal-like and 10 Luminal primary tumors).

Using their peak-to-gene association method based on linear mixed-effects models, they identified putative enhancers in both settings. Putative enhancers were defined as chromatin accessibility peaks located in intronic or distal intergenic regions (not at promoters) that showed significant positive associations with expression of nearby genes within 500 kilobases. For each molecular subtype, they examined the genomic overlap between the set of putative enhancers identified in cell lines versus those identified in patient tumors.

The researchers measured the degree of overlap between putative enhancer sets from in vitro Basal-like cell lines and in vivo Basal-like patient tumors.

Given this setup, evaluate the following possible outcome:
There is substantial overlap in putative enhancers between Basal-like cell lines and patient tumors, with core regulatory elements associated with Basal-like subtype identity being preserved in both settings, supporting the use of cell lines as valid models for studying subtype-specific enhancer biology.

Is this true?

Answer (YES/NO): NO